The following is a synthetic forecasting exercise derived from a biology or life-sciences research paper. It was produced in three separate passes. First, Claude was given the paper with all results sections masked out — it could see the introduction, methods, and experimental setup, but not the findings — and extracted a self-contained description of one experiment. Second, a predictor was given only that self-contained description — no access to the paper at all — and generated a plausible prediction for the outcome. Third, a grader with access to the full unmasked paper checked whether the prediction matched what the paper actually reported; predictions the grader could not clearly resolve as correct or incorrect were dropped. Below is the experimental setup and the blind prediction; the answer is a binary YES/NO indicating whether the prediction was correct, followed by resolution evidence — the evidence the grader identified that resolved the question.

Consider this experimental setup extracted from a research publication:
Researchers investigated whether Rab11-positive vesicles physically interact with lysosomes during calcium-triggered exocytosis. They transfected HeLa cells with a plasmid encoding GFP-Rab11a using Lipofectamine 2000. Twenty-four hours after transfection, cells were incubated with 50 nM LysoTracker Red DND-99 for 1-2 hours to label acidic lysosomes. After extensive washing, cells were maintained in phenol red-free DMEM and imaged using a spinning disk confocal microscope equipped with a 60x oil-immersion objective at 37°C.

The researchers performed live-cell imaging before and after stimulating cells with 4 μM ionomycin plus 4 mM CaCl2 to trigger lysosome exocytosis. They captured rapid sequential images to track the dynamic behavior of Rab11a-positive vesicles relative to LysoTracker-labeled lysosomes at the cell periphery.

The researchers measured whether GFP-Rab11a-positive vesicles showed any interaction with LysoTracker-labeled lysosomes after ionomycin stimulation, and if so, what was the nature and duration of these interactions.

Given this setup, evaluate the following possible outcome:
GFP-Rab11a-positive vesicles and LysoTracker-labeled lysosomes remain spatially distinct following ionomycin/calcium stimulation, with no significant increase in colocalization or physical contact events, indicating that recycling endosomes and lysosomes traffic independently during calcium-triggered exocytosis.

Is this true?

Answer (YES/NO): NO